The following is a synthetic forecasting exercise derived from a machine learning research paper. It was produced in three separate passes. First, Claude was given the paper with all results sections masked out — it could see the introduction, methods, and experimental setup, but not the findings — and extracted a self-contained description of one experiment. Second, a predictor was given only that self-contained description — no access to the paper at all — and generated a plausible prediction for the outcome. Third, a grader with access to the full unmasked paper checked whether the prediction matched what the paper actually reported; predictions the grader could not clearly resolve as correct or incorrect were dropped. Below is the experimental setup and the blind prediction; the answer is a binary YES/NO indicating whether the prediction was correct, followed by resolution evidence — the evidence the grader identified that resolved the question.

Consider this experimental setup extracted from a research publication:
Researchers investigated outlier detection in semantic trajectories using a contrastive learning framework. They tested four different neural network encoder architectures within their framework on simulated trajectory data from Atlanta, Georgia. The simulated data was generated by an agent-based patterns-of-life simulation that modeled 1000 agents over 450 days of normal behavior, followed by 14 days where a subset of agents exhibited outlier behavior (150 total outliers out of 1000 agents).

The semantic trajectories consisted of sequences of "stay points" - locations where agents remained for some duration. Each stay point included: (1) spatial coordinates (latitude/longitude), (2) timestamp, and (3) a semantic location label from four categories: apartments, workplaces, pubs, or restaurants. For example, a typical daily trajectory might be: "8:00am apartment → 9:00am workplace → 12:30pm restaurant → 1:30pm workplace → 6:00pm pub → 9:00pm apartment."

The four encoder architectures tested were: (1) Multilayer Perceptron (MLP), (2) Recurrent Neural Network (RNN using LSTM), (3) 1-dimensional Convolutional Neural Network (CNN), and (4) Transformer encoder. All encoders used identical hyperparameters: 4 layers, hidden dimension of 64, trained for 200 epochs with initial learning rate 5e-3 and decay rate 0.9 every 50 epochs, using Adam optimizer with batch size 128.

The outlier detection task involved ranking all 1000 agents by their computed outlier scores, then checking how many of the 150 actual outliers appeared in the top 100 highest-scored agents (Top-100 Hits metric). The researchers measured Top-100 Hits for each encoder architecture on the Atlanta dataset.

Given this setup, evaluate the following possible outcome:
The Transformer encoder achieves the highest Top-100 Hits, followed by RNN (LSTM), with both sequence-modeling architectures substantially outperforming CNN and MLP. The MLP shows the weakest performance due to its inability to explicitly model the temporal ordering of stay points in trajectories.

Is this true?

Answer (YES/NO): NO